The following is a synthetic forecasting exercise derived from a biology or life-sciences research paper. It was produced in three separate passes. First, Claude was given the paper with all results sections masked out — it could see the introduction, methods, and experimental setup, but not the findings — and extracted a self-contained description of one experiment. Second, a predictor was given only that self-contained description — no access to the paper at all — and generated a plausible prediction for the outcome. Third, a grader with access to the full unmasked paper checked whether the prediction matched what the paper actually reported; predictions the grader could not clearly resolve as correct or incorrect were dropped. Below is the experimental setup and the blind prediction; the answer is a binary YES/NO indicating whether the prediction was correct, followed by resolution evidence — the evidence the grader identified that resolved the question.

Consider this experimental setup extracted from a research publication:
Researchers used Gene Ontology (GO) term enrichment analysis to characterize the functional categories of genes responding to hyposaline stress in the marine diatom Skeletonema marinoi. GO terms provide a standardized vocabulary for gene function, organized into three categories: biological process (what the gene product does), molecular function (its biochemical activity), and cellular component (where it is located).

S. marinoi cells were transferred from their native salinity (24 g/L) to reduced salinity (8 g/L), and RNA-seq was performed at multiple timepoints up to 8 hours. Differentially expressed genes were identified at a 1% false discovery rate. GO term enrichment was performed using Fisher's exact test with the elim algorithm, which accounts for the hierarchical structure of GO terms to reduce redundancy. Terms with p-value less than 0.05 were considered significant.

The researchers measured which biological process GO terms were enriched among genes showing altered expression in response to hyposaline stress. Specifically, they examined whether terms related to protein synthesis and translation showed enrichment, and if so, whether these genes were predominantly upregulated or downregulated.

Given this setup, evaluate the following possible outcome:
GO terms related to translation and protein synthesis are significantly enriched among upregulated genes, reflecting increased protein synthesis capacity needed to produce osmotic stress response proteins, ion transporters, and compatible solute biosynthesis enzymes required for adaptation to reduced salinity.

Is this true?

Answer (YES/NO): YES